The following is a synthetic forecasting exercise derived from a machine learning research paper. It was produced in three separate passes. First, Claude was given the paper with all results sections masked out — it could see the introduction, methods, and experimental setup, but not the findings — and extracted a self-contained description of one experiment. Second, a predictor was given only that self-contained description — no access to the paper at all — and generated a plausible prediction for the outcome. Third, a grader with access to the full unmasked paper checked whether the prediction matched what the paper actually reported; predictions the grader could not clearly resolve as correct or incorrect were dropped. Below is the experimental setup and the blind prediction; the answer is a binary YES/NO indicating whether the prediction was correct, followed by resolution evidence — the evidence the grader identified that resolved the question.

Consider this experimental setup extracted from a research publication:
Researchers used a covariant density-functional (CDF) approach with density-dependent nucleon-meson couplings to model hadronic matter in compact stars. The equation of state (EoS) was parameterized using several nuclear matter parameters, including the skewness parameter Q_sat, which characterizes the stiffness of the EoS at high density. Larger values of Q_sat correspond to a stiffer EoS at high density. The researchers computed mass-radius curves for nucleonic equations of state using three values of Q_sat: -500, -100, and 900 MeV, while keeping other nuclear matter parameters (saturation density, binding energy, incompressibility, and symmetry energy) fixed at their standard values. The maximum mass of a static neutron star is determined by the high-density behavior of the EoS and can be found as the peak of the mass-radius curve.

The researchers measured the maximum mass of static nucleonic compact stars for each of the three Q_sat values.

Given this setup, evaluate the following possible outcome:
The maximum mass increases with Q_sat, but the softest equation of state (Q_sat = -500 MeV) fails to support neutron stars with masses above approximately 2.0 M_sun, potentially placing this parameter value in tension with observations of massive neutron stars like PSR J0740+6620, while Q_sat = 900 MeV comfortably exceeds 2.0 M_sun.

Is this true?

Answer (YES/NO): NO